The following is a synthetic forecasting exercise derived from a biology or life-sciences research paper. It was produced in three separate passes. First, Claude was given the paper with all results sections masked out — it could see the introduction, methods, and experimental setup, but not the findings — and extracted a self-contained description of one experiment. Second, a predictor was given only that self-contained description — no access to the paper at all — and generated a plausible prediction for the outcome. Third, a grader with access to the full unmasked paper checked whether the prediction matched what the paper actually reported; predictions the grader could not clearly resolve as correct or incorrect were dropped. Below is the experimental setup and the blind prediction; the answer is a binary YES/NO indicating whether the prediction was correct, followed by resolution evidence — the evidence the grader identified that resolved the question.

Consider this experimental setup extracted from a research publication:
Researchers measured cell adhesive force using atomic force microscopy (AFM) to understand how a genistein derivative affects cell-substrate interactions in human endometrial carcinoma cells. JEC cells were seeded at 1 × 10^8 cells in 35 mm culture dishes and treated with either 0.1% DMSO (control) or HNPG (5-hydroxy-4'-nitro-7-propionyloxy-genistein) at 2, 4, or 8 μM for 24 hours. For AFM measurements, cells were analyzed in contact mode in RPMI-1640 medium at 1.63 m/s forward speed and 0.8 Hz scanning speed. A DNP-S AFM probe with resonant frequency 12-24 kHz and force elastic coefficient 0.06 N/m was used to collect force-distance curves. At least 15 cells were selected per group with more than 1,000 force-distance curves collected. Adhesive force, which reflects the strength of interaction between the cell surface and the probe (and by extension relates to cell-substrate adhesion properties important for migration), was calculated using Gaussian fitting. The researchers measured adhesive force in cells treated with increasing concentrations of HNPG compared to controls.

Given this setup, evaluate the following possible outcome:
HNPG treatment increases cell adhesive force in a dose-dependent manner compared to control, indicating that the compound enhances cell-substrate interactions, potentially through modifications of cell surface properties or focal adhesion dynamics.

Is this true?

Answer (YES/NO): YES